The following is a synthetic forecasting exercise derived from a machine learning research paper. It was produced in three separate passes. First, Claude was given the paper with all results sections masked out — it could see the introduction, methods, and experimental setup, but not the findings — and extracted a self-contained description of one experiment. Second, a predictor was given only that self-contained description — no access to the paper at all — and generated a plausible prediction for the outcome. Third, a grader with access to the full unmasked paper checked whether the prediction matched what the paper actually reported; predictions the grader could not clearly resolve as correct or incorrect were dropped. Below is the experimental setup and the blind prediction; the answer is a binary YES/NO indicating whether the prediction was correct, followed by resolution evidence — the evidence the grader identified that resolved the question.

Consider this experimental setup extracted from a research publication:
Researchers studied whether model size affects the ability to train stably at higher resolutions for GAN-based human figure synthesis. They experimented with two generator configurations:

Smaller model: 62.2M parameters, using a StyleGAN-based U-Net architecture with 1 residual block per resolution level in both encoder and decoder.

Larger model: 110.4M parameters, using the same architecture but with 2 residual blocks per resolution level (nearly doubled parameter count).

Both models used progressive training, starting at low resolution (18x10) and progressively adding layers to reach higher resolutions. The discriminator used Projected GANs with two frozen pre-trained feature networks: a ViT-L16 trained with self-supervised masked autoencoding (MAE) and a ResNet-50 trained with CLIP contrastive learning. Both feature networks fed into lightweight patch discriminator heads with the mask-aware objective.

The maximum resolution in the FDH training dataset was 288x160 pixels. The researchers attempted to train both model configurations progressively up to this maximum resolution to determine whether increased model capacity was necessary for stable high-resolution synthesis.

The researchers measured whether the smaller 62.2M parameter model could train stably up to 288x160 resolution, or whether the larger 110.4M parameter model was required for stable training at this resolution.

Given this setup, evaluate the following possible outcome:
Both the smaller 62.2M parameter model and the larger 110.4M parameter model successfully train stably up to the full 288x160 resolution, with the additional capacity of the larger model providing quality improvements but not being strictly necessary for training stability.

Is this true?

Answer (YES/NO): NO